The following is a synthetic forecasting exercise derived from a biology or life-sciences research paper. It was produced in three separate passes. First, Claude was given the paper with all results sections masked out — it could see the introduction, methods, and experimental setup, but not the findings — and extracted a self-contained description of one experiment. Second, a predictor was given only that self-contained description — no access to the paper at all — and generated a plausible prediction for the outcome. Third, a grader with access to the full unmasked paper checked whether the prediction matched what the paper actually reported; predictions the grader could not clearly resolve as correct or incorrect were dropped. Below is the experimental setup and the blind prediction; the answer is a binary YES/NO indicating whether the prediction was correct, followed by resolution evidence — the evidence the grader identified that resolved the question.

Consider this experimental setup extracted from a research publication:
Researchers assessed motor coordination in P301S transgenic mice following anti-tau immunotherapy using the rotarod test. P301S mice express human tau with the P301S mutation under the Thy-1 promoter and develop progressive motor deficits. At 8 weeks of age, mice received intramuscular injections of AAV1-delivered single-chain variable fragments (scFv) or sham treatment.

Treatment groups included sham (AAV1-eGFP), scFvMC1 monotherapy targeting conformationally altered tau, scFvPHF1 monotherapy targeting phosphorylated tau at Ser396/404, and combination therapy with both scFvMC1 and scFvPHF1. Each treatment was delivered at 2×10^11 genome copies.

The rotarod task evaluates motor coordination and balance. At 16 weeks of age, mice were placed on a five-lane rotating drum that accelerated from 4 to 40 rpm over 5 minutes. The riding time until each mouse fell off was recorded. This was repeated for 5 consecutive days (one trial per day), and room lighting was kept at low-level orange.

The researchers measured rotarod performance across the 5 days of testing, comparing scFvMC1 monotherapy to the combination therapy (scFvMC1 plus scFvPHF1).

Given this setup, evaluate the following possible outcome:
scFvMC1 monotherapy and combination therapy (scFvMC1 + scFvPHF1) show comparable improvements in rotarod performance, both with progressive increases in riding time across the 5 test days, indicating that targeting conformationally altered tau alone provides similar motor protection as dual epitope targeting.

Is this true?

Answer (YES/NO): NO